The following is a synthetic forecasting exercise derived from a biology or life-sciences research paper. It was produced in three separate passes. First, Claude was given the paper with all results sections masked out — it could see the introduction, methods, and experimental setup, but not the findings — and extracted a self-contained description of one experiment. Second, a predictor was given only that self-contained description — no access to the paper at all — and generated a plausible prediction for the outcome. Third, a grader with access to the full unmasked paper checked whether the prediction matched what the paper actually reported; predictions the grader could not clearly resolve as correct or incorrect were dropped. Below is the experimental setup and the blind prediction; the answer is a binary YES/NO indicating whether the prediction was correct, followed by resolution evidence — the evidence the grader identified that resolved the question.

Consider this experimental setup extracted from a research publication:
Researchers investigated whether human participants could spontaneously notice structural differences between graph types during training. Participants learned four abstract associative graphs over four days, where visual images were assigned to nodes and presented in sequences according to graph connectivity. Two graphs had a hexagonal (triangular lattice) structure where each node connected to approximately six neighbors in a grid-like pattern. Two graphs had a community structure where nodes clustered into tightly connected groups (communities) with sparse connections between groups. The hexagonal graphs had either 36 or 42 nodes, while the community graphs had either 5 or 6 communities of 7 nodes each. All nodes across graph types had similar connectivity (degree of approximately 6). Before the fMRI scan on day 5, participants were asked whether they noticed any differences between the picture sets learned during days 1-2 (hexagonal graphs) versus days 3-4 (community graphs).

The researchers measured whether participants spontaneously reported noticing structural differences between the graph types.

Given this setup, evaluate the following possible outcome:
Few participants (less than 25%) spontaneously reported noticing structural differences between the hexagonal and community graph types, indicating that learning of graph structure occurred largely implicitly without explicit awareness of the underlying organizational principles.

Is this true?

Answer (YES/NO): NO